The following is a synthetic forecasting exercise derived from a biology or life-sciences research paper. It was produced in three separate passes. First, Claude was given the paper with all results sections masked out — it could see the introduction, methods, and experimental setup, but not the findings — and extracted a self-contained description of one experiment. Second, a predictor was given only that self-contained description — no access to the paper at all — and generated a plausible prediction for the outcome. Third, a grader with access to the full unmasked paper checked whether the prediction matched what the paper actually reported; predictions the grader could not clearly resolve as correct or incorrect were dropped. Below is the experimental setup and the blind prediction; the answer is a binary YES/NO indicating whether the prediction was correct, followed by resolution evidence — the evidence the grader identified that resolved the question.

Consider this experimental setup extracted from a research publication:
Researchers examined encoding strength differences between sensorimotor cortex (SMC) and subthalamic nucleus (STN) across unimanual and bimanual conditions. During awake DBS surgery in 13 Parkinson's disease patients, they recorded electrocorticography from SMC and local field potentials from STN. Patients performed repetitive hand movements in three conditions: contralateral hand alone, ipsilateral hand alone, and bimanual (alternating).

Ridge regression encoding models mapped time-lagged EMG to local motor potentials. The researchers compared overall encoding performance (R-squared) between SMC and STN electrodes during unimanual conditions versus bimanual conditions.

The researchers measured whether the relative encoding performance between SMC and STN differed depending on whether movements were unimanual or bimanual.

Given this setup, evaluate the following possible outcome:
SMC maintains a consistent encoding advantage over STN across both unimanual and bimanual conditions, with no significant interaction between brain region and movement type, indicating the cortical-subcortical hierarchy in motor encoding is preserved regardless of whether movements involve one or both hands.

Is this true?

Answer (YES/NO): NO